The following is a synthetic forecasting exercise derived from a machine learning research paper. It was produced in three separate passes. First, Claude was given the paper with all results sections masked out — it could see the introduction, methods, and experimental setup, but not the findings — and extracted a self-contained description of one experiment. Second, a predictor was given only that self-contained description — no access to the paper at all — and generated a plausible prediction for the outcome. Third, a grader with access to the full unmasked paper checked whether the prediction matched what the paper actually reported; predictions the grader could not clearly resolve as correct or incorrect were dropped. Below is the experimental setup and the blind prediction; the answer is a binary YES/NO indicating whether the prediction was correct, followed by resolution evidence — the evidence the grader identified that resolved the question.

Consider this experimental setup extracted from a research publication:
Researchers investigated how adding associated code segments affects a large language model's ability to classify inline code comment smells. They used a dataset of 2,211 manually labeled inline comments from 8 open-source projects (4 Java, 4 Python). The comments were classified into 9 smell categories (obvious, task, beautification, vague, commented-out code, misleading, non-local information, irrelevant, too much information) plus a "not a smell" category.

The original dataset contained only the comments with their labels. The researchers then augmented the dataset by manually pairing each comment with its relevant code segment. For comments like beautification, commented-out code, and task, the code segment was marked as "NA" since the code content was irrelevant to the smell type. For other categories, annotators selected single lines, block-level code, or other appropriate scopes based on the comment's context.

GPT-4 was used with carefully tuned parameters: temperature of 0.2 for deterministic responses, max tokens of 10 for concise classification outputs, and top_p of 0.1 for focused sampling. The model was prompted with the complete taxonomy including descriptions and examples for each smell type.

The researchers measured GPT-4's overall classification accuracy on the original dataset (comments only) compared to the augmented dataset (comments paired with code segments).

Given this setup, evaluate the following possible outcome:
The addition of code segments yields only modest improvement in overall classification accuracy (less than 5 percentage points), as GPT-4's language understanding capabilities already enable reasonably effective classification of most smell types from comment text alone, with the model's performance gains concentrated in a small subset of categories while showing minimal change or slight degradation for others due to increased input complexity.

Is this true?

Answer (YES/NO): NO